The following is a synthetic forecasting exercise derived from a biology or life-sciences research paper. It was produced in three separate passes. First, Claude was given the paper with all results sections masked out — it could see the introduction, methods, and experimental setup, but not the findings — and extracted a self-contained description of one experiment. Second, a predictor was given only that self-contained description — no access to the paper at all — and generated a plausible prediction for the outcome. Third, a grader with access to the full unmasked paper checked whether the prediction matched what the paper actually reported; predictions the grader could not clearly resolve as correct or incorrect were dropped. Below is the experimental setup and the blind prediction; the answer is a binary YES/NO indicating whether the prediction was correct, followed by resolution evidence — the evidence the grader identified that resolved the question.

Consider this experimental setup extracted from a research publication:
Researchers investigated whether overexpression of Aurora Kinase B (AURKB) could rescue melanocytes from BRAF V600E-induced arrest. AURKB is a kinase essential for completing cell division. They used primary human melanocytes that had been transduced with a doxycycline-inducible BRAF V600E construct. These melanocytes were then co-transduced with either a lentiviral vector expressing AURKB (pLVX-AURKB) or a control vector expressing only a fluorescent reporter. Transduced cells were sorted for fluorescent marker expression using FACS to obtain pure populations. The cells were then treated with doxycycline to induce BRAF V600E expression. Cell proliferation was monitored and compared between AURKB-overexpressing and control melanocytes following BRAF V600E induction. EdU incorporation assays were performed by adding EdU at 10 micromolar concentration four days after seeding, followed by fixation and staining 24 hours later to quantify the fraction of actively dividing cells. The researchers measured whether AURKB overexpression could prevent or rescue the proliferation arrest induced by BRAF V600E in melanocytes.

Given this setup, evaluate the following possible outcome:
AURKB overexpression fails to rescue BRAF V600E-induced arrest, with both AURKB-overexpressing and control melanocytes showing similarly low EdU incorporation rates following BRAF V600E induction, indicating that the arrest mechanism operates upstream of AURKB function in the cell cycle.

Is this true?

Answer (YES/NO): NO